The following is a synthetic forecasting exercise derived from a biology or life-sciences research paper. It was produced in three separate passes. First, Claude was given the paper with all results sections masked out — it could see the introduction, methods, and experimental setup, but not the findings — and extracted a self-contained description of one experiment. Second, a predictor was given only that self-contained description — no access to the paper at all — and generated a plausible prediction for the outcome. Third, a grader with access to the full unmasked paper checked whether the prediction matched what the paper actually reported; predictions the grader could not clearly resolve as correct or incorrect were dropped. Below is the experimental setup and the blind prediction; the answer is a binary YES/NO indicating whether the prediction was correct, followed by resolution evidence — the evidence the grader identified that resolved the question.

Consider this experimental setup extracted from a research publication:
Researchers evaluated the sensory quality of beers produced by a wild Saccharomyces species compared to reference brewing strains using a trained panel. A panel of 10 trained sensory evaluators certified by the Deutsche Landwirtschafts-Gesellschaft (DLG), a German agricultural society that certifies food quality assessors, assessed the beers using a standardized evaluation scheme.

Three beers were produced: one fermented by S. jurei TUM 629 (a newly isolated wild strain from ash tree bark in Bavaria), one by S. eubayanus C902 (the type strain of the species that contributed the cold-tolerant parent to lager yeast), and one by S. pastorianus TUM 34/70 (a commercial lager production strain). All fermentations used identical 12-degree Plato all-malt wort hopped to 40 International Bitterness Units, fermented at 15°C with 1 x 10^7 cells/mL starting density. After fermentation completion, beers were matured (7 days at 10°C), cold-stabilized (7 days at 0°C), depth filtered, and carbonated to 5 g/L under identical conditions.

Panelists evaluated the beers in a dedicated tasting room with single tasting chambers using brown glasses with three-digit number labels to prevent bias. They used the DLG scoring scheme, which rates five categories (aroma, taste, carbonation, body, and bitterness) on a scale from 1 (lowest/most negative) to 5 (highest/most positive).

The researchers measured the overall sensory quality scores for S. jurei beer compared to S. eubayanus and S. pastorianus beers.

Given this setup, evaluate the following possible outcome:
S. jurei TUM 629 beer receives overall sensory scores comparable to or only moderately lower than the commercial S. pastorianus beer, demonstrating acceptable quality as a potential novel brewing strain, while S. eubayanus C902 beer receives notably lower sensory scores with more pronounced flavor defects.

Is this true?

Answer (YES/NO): NO